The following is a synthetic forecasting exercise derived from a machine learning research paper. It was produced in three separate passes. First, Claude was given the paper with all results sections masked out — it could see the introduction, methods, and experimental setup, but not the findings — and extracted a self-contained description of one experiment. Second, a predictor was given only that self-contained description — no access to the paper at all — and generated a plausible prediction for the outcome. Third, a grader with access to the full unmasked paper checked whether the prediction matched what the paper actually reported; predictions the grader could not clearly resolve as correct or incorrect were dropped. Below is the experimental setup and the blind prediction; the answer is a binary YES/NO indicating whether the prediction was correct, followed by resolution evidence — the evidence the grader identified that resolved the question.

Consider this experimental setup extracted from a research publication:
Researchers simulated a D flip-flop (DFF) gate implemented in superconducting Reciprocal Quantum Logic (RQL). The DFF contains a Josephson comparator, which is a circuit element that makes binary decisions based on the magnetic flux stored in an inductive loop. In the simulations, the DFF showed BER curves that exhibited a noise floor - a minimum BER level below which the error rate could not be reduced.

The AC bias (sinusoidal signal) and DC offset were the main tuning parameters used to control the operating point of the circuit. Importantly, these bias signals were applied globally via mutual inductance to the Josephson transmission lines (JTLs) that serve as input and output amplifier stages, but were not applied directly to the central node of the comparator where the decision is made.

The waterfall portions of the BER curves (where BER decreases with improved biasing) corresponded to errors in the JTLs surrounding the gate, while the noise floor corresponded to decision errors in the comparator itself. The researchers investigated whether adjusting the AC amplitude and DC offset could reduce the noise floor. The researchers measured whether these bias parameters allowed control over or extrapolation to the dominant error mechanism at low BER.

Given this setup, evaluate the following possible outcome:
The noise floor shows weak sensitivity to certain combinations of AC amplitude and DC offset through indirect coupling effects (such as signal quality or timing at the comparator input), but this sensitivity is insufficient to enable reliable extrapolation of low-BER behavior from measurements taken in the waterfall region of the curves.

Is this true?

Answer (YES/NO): NO